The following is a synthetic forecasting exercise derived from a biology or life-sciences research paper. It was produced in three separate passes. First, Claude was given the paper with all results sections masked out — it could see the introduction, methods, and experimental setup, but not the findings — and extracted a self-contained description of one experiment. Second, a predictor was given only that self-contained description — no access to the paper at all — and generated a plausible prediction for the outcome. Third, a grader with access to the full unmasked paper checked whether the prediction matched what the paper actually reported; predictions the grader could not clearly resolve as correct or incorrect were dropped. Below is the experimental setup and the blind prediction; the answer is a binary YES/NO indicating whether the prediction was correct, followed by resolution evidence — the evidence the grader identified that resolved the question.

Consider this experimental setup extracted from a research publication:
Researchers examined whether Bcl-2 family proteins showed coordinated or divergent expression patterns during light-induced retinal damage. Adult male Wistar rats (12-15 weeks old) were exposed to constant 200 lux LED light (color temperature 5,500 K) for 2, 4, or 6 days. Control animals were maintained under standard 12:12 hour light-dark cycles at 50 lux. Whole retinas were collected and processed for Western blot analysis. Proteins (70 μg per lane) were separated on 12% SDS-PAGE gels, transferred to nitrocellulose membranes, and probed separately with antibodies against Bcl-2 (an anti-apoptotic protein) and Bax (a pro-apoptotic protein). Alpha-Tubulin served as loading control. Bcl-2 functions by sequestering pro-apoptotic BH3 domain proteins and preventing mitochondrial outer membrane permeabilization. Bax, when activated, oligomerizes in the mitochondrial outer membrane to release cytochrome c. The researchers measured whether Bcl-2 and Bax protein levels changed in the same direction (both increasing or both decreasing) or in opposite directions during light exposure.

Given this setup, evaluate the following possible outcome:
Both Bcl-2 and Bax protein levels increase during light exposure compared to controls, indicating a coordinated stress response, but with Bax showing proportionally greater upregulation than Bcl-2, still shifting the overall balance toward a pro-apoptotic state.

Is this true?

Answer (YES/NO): NO